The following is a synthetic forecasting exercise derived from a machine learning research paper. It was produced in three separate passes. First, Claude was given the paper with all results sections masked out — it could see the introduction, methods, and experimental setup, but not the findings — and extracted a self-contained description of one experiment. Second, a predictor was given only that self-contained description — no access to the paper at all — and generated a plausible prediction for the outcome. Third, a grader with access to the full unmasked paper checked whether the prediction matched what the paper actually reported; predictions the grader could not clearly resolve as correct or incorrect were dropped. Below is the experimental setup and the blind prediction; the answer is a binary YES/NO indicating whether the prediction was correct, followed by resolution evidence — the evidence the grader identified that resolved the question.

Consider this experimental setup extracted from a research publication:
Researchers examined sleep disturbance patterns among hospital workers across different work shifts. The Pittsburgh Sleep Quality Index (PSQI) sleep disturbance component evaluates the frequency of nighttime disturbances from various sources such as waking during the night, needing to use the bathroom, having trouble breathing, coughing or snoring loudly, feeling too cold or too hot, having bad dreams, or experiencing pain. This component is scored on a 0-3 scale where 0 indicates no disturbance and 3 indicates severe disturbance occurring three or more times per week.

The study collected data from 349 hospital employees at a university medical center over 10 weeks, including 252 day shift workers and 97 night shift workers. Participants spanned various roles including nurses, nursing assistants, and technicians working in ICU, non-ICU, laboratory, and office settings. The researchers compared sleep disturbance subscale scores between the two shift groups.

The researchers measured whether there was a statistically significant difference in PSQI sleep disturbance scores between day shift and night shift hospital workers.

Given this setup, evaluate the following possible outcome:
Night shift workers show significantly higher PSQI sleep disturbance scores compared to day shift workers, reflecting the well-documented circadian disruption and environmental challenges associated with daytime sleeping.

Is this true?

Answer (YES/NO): NO